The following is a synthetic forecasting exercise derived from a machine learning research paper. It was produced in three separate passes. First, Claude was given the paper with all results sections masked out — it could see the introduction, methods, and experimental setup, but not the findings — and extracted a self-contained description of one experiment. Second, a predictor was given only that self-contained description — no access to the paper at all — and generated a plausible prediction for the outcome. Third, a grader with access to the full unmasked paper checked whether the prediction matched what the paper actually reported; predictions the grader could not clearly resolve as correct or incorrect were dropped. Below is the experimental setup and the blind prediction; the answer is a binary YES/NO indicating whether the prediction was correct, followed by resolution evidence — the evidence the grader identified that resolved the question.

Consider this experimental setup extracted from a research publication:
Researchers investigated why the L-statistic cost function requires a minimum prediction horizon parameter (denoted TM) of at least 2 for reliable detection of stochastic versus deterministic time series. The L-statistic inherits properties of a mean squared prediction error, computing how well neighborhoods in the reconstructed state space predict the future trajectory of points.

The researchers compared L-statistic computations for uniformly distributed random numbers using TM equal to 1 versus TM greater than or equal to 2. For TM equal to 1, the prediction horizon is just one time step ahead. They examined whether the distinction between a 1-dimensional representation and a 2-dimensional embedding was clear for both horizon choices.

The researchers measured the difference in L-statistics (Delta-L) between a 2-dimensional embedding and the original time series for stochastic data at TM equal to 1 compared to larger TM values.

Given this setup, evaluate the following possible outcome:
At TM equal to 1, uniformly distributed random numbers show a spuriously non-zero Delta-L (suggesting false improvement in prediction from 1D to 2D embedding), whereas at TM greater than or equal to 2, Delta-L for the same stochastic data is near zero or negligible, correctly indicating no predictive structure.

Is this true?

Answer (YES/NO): NO